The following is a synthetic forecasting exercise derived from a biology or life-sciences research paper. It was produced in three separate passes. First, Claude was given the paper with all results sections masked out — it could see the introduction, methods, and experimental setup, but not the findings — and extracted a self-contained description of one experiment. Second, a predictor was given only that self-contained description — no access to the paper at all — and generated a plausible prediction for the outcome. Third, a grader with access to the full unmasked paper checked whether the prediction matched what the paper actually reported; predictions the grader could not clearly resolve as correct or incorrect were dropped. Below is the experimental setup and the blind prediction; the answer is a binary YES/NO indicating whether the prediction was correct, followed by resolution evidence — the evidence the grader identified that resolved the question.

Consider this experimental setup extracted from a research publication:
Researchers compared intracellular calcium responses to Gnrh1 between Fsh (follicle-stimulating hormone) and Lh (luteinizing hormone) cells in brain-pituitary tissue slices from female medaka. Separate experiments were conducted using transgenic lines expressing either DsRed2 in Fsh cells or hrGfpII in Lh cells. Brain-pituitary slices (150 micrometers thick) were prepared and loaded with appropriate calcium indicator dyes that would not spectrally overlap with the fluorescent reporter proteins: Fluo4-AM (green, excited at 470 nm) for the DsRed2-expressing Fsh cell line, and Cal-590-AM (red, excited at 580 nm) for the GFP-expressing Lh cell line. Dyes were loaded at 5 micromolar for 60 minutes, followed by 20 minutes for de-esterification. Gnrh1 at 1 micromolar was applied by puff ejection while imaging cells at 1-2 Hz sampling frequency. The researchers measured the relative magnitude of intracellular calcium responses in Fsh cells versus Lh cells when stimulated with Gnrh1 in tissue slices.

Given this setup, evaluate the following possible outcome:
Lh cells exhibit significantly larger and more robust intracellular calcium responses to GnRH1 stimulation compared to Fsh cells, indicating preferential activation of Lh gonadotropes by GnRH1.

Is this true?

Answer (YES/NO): YES